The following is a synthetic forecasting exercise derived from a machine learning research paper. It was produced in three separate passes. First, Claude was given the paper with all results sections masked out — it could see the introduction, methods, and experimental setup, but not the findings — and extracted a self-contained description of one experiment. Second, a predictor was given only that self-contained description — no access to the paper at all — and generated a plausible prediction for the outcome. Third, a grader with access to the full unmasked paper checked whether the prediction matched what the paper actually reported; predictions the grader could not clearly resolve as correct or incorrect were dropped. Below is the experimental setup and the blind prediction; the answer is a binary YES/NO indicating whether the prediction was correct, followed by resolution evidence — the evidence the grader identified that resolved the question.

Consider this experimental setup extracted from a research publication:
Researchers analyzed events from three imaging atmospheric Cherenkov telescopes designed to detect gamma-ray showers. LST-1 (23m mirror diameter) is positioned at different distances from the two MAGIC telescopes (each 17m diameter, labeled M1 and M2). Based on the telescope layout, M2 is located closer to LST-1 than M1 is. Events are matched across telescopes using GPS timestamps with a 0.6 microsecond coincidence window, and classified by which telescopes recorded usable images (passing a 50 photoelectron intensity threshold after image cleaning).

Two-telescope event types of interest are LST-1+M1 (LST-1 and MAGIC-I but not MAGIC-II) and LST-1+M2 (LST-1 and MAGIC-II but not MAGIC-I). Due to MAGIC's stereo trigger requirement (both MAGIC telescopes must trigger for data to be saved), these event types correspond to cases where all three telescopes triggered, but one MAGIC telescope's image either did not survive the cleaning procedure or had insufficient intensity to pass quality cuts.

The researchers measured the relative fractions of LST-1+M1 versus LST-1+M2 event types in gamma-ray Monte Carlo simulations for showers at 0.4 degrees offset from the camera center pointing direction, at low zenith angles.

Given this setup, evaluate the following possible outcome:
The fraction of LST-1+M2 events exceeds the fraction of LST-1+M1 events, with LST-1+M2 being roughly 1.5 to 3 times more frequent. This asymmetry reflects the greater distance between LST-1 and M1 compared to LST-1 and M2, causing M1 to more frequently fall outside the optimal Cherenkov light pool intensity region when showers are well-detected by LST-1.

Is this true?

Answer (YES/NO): YES